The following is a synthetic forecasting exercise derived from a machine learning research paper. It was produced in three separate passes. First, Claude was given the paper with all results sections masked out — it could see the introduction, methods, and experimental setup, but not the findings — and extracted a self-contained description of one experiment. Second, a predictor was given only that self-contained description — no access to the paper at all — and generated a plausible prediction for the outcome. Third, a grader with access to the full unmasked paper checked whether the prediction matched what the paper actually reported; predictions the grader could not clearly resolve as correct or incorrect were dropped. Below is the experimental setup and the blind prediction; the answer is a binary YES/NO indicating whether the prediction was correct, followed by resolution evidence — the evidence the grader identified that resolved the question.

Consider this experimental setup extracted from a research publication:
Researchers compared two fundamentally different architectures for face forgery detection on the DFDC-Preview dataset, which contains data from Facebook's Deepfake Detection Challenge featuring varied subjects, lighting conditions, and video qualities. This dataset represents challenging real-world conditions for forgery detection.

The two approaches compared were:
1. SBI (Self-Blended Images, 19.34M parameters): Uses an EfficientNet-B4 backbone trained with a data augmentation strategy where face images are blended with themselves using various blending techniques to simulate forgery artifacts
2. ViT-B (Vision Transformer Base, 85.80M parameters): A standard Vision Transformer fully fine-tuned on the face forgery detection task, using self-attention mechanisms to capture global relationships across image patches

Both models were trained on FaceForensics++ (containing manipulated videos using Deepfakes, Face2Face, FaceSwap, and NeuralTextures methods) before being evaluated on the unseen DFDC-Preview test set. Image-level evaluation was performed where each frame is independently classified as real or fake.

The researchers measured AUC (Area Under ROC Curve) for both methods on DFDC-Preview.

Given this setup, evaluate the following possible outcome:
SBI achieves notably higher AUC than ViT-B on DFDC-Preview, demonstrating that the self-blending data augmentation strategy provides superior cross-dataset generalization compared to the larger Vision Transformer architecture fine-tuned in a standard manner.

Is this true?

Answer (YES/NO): YES